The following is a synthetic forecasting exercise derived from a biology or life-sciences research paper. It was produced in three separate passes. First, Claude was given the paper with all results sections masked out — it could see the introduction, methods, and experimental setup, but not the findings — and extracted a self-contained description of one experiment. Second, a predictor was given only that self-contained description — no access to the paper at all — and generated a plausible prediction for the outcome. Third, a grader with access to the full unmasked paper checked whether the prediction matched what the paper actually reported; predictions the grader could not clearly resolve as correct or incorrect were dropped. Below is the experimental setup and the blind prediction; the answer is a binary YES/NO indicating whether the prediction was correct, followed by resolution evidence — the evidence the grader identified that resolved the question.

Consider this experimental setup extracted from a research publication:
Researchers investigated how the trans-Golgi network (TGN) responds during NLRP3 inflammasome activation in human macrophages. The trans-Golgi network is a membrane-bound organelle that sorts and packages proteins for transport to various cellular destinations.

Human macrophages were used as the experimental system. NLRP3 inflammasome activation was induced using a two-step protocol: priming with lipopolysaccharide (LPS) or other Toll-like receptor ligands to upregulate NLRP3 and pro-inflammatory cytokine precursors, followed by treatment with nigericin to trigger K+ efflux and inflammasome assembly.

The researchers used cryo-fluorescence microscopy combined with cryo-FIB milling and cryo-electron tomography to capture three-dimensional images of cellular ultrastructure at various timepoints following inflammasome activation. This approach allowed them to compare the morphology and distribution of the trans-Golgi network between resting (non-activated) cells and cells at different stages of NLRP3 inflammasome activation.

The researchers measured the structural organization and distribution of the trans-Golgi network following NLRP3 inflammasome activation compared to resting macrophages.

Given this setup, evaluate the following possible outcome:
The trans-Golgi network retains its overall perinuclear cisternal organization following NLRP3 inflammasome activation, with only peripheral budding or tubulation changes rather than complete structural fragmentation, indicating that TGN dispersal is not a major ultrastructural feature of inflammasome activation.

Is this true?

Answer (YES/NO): NO